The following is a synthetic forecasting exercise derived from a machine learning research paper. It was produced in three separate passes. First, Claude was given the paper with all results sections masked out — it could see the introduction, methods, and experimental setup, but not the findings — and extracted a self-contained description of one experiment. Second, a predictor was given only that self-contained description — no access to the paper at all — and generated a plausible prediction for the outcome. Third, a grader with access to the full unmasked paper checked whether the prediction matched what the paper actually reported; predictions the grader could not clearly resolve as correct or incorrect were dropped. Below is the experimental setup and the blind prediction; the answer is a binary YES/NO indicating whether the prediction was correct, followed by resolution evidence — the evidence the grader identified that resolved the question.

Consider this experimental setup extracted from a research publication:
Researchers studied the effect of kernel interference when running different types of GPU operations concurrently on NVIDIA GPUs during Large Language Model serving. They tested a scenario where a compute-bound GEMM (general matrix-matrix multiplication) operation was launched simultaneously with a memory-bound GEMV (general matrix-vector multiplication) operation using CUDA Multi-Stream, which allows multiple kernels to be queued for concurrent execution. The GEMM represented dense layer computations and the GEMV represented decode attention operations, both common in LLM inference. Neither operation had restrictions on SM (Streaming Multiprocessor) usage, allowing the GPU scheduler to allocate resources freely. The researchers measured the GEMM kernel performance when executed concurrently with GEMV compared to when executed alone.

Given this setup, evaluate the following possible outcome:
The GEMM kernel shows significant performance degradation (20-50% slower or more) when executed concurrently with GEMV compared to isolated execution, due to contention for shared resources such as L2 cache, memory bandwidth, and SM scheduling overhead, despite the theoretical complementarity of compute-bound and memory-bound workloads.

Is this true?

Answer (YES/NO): YES